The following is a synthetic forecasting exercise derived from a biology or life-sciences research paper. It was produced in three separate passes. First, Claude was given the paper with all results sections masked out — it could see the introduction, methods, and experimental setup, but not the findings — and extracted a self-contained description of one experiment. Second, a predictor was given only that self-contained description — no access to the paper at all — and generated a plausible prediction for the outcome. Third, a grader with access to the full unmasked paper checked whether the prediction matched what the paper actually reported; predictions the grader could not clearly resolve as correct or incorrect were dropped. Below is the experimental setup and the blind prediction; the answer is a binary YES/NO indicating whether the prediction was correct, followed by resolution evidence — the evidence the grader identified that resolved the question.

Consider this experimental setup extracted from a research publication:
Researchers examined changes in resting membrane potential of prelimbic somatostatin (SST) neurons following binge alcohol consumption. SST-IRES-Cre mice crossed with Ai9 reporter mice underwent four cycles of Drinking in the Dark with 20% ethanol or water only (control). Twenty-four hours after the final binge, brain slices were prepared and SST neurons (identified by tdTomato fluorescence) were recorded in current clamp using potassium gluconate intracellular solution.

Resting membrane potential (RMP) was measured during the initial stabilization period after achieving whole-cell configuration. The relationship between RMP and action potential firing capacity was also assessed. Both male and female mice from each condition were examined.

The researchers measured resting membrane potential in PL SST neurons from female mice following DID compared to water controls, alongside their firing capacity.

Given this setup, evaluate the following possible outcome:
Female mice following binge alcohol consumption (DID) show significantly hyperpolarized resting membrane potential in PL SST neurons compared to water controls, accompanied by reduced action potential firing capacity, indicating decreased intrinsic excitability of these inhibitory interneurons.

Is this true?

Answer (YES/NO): NO